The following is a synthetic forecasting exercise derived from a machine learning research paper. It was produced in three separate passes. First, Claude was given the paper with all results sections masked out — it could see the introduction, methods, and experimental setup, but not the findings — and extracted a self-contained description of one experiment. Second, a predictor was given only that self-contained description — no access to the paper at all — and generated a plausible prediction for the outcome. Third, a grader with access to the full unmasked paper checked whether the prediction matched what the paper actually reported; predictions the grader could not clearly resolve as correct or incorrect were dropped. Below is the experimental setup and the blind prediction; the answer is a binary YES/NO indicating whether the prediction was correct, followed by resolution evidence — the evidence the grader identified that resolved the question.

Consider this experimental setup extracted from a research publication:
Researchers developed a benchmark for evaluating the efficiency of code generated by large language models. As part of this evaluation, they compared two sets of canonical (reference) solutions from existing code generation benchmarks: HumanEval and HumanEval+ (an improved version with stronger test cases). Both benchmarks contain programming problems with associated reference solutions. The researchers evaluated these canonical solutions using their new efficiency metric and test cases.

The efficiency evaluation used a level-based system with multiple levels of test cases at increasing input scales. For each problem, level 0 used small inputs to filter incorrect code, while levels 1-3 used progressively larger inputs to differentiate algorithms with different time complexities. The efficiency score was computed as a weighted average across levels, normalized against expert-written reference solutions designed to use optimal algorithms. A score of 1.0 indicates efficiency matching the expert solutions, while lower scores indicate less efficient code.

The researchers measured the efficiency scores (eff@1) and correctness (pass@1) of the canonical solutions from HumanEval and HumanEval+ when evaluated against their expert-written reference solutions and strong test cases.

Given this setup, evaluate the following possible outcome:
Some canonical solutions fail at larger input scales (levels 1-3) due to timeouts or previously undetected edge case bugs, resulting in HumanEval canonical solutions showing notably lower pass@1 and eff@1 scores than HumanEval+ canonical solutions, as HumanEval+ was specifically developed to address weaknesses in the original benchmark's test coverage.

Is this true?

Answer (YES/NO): YES